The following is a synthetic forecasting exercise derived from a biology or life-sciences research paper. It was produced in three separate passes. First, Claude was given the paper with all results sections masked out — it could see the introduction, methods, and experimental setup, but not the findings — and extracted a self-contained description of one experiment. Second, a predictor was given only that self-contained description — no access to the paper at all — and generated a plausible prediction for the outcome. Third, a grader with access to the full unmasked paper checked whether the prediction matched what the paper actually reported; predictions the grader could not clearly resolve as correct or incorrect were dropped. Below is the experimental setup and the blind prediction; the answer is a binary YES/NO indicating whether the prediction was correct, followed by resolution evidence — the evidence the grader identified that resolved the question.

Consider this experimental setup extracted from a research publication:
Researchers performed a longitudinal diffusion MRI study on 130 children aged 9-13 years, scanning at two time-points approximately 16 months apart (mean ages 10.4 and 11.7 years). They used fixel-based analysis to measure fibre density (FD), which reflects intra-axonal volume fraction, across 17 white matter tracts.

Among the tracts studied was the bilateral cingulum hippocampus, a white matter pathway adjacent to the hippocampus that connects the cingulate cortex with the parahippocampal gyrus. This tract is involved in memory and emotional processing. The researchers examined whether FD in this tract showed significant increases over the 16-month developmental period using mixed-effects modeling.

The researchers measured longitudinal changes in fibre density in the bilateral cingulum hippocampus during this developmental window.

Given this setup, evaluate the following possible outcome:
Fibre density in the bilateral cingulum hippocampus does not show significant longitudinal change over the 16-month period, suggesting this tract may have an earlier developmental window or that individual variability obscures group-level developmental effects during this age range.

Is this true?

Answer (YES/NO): YES